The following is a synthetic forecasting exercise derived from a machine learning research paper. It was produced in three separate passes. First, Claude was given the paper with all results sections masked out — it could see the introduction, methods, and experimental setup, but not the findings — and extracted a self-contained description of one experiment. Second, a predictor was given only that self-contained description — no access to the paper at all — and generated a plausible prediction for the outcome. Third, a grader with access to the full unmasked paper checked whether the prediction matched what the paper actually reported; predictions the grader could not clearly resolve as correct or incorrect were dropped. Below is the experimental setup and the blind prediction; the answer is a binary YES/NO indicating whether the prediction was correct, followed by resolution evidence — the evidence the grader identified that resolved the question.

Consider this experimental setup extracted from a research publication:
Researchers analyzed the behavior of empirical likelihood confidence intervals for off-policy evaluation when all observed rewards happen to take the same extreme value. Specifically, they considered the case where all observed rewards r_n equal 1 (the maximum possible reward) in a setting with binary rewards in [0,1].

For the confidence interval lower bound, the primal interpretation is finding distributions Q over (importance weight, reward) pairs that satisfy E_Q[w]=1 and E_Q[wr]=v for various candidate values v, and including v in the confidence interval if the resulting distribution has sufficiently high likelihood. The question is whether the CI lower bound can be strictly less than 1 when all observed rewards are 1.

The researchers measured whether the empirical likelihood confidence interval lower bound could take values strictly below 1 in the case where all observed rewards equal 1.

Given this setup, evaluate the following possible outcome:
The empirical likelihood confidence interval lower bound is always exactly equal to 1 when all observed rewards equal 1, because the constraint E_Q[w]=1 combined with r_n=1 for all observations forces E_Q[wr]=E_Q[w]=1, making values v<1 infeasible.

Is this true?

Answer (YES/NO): NO